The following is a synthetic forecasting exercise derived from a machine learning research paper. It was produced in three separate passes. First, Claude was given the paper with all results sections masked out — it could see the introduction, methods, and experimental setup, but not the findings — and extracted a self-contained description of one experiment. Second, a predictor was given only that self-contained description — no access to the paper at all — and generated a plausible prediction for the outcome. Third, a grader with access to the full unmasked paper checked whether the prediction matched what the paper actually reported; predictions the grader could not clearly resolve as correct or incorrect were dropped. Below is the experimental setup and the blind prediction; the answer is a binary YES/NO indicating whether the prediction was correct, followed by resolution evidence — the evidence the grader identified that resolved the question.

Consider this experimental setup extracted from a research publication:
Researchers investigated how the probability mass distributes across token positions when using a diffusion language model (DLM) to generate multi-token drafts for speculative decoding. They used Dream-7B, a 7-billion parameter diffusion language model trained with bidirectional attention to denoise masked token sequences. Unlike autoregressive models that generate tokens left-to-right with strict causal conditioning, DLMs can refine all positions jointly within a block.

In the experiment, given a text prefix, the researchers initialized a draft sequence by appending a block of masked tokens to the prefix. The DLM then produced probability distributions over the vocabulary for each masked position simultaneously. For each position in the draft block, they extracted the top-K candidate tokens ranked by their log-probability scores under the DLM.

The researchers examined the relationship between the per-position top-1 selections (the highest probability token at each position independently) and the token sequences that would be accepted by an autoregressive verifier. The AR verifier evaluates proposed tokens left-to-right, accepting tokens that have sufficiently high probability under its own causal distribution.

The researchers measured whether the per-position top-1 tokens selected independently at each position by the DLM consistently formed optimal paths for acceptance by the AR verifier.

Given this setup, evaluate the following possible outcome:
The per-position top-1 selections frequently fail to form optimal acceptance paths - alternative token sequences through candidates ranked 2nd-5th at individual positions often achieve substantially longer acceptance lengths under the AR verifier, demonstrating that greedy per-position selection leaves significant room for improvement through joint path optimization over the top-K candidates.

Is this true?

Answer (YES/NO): YES